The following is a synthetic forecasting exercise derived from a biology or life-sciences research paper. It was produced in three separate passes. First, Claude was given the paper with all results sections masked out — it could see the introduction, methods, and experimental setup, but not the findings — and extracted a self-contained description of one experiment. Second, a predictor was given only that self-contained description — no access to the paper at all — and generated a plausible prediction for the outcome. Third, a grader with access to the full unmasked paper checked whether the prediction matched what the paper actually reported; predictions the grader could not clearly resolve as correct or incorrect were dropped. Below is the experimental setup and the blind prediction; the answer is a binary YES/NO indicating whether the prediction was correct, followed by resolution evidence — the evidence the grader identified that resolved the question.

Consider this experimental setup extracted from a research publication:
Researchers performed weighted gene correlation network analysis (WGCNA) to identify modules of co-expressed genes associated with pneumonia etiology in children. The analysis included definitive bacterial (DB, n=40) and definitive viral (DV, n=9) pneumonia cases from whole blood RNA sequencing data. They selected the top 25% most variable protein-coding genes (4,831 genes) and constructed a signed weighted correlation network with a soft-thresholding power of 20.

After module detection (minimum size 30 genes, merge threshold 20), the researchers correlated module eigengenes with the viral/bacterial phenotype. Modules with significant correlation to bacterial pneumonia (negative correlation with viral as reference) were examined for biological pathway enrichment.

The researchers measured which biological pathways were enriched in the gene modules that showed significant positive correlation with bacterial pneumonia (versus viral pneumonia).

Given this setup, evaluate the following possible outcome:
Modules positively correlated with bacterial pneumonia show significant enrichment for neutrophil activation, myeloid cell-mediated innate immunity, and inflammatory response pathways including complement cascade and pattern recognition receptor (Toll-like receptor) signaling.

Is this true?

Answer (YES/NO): NO